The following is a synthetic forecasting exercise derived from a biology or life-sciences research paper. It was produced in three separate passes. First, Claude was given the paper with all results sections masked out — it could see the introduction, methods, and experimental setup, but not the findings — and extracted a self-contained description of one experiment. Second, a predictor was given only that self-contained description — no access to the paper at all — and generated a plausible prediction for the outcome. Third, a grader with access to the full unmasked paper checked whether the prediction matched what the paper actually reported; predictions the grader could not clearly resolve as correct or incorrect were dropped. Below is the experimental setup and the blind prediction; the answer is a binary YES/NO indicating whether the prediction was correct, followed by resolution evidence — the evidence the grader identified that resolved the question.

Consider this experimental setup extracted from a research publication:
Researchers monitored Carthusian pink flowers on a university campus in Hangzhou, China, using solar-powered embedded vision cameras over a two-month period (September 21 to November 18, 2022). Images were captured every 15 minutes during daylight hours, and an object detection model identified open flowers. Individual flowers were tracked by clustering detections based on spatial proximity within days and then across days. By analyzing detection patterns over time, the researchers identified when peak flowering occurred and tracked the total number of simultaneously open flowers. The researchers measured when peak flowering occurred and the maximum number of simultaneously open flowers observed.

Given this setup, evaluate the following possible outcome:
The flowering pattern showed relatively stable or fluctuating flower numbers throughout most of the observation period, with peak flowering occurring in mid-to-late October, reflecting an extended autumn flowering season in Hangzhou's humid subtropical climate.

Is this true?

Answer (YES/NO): NO